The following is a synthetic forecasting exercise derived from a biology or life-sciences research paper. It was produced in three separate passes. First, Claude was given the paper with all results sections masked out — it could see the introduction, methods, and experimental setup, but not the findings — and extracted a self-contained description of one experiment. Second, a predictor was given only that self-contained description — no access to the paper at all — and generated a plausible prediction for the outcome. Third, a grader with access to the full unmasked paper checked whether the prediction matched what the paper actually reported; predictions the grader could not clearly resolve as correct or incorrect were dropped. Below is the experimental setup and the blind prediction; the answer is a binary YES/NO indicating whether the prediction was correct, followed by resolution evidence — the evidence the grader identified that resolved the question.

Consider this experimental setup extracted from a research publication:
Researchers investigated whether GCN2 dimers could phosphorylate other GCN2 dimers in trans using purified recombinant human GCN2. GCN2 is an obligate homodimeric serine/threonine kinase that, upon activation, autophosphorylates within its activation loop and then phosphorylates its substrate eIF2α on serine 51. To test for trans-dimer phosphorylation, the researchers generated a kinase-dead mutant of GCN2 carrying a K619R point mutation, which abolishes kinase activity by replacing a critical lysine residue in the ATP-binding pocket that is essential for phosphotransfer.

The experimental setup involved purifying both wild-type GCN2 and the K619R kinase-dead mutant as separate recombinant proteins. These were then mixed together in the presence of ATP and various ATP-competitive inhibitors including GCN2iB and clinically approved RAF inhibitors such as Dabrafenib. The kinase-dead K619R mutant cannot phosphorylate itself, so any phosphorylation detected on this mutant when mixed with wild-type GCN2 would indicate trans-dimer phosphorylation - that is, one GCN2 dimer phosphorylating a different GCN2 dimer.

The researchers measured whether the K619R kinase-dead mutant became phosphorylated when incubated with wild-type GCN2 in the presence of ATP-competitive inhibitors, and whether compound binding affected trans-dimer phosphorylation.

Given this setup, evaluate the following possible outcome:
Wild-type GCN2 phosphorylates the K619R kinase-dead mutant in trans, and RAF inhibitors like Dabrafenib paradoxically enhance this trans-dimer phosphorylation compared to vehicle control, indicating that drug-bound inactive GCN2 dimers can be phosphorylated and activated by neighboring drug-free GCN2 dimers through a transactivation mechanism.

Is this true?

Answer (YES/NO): YES